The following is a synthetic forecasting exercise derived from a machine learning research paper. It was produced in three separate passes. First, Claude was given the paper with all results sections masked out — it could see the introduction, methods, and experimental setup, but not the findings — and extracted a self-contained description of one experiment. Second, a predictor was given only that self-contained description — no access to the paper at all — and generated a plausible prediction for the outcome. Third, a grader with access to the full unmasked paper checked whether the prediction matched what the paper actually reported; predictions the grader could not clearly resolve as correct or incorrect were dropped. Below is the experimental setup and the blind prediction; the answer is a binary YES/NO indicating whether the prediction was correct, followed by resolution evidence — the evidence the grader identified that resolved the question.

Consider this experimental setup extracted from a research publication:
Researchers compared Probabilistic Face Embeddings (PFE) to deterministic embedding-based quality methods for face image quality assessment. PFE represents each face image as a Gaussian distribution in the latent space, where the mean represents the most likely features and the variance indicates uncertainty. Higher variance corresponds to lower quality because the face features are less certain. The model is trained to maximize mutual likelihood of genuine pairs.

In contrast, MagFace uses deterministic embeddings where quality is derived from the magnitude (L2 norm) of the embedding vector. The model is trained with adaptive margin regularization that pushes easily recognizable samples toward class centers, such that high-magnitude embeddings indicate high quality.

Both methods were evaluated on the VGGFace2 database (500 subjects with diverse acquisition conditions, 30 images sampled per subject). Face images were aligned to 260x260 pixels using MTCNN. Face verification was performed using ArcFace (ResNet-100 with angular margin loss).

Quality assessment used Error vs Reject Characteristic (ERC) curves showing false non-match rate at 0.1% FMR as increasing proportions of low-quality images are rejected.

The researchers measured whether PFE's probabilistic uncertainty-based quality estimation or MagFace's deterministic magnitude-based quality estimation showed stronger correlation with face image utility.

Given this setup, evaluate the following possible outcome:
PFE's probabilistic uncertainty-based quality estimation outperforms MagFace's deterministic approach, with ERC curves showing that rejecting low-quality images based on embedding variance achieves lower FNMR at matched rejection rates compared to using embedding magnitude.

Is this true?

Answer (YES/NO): YES